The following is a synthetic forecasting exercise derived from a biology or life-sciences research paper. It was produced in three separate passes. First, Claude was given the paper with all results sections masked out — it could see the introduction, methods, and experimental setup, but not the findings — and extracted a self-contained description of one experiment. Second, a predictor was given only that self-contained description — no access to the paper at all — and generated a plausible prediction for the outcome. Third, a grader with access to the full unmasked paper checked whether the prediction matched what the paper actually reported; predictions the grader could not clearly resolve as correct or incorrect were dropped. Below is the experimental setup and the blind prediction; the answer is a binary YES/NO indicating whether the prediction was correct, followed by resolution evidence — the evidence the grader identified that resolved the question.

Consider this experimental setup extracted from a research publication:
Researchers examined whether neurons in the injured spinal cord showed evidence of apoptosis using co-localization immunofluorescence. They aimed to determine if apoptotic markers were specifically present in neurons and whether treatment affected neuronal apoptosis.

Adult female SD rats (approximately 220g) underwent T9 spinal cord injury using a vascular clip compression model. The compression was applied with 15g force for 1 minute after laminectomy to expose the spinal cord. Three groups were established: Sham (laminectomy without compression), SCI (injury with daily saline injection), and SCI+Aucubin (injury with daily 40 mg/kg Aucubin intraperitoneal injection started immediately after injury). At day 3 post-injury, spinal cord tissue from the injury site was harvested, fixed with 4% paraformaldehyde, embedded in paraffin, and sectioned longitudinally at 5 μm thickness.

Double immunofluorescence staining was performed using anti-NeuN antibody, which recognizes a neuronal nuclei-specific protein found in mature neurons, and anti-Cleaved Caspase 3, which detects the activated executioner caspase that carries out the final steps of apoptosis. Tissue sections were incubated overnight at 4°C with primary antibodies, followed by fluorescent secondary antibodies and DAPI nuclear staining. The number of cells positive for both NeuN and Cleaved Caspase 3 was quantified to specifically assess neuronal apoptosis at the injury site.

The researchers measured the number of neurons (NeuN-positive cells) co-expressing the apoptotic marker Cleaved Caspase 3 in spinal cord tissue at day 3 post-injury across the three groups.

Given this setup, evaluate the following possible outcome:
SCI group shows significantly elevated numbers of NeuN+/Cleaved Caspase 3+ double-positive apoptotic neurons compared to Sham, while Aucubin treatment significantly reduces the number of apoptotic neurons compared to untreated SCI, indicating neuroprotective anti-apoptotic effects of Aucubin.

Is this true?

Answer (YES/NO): YES